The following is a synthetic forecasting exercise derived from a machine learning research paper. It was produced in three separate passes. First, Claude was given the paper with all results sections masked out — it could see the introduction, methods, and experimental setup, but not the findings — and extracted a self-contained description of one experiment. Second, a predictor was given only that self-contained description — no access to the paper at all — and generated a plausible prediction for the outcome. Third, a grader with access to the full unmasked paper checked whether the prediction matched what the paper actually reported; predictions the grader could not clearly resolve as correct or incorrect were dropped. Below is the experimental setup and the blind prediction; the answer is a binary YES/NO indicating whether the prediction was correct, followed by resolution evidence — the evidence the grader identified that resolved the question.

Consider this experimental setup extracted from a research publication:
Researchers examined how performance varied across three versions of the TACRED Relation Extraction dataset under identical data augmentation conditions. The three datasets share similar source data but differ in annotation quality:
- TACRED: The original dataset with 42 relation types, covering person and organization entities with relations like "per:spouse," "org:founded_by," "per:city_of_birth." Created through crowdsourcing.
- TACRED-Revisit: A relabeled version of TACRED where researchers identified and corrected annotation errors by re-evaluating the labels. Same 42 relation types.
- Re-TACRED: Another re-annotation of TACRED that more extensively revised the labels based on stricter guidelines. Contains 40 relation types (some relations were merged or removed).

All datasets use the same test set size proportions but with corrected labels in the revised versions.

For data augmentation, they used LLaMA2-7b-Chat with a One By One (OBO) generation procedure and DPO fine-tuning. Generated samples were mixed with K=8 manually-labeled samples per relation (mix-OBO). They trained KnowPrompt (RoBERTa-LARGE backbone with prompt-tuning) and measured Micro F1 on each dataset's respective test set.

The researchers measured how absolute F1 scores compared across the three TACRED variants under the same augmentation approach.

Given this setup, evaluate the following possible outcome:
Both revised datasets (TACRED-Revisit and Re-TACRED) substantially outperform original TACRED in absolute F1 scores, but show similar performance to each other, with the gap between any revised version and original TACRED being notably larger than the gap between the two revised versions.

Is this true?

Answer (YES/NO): NO